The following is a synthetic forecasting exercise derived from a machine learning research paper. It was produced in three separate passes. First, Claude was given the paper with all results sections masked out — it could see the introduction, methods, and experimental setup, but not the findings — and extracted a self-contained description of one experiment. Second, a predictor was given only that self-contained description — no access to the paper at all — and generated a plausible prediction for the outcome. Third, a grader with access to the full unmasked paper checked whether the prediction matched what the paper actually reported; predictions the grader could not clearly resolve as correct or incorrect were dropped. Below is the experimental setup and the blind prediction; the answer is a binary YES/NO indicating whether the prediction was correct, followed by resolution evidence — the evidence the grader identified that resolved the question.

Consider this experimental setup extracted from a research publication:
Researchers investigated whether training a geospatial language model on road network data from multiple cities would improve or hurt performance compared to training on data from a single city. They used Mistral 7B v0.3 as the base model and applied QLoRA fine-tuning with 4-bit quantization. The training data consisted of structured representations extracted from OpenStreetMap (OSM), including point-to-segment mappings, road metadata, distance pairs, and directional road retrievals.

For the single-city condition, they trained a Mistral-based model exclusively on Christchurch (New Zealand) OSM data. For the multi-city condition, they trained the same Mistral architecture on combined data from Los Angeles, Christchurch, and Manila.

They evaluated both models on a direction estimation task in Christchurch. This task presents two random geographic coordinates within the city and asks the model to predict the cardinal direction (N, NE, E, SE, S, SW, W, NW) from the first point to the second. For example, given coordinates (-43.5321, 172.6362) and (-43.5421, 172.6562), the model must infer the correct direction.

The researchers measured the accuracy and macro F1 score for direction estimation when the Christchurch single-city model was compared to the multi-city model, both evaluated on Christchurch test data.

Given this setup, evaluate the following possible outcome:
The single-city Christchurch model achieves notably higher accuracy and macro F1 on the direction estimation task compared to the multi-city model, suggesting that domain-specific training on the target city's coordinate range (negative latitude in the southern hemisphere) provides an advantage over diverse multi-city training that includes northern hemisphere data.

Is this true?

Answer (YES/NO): YES